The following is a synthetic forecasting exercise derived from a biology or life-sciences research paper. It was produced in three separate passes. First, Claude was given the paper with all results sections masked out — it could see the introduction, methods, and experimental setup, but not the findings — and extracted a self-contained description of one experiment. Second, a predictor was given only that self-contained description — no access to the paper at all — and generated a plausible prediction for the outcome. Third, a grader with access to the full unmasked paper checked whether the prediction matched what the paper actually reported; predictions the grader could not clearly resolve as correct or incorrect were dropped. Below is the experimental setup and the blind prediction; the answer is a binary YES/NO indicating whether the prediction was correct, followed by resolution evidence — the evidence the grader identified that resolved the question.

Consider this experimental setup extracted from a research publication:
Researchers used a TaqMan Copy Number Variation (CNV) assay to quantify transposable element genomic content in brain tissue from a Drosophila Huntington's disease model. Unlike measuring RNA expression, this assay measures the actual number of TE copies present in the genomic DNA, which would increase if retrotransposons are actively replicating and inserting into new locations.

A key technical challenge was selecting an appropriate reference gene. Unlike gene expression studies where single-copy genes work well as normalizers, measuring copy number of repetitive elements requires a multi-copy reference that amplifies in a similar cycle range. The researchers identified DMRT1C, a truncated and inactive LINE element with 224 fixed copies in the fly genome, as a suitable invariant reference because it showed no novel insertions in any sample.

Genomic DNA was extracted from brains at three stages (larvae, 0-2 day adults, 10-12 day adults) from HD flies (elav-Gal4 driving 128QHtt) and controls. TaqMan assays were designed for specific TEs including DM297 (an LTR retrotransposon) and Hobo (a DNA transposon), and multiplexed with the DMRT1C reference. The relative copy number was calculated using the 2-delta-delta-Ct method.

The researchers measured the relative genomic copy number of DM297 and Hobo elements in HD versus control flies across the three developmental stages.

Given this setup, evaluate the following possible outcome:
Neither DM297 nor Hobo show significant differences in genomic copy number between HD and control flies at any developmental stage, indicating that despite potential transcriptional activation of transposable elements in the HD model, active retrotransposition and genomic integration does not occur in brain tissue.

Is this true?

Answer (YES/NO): NO